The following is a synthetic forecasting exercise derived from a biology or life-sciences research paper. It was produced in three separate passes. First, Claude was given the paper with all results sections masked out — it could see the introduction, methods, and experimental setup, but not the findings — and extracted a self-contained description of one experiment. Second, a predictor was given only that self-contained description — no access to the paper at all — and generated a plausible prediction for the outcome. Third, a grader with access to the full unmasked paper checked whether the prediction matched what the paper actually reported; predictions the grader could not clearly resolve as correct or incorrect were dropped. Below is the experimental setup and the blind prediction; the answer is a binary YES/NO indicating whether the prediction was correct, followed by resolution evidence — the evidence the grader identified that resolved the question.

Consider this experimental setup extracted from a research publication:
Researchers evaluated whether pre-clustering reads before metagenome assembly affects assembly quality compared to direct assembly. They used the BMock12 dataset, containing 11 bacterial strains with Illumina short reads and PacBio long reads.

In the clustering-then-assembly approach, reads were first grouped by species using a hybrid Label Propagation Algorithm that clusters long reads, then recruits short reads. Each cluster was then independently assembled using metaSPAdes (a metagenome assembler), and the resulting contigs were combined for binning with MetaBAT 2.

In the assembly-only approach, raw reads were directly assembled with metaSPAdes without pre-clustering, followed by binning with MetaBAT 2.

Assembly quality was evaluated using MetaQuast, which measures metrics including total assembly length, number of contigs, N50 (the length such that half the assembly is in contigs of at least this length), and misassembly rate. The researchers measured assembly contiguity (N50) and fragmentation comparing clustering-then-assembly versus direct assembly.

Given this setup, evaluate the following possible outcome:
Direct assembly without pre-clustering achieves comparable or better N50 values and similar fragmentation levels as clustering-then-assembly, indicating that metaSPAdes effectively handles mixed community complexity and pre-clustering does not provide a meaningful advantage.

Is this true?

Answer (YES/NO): NO